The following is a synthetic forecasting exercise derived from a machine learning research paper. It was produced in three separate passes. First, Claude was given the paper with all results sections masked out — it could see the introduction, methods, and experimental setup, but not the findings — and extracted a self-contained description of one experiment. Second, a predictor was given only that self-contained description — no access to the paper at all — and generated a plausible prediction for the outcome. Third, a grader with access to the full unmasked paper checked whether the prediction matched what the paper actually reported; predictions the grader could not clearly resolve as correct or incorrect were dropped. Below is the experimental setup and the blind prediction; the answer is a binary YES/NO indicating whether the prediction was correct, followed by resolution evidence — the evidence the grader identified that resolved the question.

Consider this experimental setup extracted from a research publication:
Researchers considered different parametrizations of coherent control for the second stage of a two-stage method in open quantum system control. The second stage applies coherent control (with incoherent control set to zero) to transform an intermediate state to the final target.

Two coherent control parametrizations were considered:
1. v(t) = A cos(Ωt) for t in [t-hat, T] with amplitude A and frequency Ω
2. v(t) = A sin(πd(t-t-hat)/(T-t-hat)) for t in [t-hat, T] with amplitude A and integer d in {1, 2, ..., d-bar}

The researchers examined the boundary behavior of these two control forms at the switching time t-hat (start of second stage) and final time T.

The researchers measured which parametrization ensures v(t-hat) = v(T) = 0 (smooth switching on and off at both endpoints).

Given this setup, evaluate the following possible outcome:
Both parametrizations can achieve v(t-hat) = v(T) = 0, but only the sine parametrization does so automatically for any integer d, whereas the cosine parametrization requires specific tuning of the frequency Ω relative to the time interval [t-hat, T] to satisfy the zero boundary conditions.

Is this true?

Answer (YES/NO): NO